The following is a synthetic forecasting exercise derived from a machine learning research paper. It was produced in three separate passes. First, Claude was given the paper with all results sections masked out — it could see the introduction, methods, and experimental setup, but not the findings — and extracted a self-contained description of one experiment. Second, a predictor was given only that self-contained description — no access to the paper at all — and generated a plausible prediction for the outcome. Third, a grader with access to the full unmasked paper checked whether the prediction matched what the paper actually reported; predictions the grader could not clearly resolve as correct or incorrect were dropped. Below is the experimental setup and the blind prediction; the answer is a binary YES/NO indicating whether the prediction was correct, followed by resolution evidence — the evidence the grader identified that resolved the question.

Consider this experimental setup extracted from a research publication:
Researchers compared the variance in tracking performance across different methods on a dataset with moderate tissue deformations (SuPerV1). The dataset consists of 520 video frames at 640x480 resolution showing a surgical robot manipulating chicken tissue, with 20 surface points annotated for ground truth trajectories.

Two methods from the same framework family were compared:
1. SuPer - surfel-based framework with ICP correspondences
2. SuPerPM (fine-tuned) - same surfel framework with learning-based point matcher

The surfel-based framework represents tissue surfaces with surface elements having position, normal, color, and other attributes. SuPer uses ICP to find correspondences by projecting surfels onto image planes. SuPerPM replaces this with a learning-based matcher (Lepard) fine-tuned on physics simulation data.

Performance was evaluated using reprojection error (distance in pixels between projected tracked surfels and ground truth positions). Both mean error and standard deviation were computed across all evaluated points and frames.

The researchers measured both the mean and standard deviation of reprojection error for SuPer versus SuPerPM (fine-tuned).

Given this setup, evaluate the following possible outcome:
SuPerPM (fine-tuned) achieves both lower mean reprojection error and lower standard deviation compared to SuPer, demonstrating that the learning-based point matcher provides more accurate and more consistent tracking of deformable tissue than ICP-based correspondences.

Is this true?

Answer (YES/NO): NO